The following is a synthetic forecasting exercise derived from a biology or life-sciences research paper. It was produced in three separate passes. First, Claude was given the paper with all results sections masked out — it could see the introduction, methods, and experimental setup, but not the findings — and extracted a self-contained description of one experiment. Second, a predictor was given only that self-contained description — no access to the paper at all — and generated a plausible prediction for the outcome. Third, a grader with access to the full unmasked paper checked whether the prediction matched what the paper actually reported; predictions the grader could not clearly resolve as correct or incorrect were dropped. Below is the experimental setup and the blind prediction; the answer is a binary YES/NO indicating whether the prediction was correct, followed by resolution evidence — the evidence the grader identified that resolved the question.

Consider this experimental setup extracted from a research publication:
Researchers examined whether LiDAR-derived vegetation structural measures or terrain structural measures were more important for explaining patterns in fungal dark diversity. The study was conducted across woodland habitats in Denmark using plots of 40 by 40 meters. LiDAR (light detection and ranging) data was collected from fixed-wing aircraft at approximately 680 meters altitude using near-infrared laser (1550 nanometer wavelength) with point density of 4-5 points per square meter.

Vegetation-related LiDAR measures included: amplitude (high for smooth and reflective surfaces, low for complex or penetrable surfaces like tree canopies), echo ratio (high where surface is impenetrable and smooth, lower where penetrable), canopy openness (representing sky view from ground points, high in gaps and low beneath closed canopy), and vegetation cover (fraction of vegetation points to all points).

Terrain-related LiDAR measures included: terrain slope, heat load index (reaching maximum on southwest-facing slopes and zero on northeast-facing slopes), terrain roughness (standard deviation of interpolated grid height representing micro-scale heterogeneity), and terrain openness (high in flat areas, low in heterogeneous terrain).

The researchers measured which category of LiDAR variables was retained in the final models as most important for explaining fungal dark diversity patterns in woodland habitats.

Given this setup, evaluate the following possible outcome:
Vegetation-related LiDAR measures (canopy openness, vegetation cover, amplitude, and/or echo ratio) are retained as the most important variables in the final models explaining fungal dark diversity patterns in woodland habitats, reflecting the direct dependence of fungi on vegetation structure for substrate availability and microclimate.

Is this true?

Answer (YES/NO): YES